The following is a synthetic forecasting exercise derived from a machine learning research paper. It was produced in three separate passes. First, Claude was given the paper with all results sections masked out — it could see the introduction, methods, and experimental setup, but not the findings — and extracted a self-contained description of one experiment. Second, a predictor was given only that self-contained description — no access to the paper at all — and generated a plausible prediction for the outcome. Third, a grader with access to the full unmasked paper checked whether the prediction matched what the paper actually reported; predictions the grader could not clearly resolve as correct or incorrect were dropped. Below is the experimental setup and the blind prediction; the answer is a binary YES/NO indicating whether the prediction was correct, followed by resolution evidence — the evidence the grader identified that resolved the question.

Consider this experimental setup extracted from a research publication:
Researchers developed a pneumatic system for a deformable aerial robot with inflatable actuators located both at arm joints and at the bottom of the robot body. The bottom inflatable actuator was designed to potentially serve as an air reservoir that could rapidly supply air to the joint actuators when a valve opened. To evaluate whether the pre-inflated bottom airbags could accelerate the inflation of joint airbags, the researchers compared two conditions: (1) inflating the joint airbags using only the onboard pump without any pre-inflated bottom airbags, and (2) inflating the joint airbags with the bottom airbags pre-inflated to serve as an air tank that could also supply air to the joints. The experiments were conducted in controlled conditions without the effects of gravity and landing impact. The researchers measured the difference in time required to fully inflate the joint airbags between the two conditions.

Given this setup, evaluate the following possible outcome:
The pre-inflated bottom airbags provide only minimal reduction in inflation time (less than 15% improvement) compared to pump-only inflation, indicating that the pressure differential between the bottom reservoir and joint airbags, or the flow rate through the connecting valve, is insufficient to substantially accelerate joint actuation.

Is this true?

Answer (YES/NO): NO